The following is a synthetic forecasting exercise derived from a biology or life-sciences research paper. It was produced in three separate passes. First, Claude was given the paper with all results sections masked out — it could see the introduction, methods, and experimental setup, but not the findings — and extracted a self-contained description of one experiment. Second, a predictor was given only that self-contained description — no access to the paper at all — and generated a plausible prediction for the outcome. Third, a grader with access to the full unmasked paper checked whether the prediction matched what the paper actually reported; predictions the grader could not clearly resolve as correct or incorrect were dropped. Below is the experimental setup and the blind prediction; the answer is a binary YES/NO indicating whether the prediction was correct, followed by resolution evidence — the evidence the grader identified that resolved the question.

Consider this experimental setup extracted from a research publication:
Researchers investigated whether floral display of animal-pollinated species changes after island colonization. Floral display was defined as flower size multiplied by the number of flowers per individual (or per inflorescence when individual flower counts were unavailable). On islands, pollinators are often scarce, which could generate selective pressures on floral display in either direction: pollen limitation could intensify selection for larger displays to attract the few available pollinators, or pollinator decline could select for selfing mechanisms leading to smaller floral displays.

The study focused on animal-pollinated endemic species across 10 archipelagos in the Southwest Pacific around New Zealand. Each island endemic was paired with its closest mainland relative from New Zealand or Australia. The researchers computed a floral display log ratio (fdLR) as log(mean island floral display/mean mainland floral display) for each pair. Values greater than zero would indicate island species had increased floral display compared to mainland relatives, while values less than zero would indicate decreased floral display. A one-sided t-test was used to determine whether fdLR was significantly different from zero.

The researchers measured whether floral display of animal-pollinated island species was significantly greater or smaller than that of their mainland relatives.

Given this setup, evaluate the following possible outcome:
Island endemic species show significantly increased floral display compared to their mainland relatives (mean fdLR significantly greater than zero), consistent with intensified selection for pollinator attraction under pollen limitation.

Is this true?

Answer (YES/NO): NO